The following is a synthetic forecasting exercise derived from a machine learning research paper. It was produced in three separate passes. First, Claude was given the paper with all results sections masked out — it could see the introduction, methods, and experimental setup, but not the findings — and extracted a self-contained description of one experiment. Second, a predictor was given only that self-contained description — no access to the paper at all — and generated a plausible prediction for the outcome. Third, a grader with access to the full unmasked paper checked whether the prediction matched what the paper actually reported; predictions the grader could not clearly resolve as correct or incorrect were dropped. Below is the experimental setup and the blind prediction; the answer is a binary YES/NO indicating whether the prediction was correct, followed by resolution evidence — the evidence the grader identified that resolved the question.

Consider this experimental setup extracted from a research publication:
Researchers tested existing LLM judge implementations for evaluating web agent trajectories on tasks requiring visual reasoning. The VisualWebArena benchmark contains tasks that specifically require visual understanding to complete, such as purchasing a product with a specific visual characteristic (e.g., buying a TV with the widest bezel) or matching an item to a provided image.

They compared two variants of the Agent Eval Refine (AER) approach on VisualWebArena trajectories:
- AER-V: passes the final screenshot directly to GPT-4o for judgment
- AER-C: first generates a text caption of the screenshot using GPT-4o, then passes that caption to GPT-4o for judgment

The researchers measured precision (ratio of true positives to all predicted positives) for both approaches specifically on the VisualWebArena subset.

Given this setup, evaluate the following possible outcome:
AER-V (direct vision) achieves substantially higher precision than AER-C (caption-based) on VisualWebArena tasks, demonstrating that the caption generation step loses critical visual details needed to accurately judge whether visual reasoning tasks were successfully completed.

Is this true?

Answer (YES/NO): NO